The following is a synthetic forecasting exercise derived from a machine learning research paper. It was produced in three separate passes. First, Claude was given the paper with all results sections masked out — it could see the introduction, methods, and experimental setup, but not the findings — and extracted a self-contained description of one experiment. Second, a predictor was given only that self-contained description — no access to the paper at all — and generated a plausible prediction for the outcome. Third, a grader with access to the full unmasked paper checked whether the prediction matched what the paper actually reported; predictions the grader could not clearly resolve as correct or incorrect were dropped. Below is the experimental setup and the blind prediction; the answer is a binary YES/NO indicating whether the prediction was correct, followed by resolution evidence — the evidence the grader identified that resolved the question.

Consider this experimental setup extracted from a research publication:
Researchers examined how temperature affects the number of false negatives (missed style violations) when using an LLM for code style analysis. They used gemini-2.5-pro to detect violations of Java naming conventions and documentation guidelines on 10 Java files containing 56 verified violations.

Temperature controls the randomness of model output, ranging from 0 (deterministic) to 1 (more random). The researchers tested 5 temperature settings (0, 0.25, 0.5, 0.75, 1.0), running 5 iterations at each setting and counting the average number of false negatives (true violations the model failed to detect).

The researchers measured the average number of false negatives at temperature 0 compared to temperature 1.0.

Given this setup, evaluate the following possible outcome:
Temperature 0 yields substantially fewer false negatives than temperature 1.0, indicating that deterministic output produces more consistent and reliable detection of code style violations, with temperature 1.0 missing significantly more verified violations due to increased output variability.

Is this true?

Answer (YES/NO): NO